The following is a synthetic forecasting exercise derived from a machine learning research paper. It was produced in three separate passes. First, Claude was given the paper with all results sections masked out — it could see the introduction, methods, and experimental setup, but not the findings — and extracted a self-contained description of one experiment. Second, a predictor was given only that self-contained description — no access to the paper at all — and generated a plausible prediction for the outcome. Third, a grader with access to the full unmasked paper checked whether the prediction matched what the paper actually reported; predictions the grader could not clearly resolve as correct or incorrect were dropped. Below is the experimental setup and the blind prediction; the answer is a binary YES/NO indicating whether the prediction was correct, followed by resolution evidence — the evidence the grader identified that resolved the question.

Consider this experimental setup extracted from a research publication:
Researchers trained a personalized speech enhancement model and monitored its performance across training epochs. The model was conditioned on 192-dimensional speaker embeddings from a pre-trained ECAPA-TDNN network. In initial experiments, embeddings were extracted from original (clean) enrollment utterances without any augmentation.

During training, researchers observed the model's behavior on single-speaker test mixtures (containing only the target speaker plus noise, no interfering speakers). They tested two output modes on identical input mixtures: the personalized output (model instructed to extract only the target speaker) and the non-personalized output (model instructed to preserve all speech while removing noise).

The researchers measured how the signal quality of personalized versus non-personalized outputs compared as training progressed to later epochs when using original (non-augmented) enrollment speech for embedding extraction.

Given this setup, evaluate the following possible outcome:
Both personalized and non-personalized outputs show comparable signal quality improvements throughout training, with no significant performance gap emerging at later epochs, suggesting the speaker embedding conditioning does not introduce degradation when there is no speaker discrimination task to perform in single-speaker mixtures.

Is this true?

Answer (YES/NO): NO